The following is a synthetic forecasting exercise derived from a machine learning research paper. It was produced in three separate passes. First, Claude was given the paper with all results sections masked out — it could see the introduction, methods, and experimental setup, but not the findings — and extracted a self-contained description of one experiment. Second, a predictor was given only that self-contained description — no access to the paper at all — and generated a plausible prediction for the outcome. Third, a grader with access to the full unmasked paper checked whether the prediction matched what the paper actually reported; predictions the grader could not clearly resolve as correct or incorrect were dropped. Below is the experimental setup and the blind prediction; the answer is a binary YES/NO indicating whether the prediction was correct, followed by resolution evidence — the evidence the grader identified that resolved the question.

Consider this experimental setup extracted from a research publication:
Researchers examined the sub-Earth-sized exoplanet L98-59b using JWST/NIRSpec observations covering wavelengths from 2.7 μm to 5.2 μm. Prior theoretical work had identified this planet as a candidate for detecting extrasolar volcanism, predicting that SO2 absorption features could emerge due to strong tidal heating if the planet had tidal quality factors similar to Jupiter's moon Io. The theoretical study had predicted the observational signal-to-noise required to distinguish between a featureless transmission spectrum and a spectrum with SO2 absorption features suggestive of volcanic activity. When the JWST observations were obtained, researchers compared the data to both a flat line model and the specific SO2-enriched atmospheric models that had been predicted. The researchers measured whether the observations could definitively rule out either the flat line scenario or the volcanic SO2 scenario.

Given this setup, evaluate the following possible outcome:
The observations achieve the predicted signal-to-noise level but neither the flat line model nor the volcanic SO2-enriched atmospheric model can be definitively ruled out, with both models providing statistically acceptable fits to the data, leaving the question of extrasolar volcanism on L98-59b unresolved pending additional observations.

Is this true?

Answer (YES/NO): YES